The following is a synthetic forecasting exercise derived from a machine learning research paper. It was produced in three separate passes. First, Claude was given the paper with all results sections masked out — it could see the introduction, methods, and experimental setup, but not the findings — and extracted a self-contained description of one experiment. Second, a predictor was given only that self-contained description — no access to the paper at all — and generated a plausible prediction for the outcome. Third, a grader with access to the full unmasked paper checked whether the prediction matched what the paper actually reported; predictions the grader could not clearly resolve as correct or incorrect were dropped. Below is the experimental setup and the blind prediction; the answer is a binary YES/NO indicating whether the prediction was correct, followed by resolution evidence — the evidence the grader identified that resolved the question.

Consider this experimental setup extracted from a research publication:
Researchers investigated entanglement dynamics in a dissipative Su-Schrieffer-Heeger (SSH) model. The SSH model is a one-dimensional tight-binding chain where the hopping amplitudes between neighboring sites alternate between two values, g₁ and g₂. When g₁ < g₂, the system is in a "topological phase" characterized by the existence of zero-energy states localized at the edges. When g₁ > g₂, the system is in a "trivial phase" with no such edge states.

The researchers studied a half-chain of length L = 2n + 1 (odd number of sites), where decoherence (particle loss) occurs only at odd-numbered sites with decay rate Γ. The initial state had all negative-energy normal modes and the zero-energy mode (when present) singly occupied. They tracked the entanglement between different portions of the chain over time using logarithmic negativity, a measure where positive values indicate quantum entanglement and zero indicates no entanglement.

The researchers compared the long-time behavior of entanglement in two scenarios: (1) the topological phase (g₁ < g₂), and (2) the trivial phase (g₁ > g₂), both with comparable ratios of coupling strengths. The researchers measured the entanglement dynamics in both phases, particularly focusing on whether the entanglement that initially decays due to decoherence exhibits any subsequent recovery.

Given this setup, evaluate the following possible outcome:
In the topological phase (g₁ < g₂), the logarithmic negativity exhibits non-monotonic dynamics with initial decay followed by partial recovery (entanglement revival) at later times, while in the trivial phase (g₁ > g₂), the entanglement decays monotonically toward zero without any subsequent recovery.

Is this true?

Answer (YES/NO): YES